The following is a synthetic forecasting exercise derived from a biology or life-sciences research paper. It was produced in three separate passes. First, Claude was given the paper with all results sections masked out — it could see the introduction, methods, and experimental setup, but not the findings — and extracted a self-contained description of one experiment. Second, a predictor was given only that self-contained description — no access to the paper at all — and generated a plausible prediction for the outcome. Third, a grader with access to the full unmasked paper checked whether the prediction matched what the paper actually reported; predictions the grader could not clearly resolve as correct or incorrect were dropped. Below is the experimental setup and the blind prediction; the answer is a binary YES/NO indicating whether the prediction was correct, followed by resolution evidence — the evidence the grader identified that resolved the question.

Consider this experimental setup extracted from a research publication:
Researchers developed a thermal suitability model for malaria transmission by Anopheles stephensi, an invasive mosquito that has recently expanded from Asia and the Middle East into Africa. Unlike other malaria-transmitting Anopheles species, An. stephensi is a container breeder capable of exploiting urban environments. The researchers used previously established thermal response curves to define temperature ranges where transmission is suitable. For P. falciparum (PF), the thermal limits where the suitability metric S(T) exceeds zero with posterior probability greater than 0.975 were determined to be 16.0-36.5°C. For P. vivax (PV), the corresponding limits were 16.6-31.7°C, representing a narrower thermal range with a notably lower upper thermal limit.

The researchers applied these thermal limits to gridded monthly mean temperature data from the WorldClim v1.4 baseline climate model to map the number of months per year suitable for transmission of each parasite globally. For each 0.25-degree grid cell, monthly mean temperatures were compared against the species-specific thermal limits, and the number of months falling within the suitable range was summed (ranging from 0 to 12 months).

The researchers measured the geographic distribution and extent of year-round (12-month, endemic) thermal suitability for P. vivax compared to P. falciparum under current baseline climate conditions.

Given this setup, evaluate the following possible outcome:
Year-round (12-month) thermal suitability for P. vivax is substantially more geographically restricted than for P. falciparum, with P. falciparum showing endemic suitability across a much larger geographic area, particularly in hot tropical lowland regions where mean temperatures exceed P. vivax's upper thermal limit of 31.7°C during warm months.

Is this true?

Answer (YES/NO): YES